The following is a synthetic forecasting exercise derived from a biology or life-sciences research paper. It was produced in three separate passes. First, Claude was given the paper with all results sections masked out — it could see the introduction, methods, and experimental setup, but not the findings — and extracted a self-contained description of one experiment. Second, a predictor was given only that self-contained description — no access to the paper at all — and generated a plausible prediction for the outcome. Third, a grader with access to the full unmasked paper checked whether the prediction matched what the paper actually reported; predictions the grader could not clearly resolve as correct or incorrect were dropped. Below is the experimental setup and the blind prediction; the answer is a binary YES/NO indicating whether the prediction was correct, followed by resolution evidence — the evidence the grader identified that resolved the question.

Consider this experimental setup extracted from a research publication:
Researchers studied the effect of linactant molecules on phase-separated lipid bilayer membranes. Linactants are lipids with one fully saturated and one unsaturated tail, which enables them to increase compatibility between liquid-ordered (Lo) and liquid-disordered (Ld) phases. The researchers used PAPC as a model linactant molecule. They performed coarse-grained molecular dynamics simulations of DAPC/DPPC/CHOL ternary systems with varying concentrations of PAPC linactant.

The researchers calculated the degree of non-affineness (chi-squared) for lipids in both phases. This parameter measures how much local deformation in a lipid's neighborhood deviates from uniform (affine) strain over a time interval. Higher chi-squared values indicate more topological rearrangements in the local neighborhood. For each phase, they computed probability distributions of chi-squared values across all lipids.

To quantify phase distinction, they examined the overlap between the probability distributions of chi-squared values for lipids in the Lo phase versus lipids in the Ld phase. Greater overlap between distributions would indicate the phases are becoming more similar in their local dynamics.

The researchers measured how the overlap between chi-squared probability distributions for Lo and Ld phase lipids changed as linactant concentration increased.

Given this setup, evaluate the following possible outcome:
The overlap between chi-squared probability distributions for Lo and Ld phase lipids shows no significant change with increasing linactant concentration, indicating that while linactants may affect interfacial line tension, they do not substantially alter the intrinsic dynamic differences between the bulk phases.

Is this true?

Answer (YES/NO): NO